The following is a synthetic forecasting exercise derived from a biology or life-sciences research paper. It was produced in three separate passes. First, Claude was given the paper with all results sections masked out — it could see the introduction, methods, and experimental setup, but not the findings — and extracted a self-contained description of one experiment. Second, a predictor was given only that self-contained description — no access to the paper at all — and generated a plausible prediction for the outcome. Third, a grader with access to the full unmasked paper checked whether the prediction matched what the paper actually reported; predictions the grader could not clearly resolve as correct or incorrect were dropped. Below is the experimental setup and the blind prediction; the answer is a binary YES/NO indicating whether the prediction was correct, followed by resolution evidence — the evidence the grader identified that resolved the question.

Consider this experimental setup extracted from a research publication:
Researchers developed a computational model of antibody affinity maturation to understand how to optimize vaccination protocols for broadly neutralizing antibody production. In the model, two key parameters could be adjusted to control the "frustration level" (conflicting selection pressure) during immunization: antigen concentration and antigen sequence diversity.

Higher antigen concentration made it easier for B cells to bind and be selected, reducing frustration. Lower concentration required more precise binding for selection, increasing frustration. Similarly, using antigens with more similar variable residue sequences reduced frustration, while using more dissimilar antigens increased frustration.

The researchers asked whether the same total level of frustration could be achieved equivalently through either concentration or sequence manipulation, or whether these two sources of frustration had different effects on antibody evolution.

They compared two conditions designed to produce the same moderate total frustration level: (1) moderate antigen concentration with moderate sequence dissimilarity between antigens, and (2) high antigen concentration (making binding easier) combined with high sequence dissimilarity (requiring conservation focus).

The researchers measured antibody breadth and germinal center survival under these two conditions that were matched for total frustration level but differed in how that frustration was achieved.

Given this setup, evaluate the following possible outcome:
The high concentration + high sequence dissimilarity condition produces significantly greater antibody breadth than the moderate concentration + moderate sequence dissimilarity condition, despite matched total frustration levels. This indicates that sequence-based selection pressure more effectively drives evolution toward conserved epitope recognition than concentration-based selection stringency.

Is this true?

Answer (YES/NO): NO